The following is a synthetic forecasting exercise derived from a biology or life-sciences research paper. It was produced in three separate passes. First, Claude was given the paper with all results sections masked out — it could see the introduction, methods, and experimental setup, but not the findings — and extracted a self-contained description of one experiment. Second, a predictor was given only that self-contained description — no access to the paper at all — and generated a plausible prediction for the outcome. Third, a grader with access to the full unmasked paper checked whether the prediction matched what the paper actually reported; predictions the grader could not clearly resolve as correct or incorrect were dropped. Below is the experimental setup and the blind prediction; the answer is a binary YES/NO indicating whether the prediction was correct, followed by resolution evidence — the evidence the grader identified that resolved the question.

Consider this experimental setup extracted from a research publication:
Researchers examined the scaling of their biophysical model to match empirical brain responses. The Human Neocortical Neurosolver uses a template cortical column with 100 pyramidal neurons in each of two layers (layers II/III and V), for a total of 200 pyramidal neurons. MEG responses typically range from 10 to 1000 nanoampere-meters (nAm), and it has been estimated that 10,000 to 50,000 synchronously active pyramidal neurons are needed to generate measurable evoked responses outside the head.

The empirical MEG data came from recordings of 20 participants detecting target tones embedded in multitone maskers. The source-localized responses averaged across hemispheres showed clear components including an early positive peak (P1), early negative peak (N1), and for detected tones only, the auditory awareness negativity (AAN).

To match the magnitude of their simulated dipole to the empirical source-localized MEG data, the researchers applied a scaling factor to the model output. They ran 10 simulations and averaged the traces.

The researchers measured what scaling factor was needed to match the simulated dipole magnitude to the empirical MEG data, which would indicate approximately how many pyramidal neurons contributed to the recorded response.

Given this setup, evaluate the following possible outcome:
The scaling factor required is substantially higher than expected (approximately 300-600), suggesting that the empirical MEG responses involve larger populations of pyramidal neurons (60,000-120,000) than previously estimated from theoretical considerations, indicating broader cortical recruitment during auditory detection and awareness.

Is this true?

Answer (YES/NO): YES